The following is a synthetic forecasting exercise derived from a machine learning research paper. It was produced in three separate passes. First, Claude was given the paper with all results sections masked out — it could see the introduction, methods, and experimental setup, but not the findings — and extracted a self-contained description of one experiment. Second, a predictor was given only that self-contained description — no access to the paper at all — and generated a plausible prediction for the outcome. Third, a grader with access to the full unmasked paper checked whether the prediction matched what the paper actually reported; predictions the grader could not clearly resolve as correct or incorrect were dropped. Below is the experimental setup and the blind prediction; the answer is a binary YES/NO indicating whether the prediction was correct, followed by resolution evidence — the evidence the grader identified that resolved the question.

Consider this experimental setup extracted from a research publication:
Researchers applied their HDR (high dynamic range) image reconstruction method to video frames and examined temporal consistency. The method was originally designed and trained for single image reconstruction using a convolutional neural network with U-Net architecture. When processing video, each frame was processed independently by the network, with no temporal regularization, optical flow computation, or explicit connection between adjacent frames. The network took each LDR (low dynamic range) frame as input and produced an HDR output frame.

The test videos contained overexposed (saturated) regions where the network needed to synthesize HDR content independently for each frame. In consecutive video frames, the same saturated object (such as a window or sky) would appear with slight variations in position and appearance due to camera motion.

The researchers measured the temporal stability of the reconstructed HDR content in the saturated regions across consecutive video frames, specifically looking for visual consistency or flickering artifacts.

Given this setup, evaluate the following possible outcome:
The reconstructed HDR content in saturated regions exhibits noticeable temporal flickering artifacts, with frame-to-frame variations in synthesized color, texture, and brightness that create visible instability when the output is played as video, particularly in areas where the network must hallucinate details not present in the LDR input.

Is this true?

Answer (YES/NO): YES